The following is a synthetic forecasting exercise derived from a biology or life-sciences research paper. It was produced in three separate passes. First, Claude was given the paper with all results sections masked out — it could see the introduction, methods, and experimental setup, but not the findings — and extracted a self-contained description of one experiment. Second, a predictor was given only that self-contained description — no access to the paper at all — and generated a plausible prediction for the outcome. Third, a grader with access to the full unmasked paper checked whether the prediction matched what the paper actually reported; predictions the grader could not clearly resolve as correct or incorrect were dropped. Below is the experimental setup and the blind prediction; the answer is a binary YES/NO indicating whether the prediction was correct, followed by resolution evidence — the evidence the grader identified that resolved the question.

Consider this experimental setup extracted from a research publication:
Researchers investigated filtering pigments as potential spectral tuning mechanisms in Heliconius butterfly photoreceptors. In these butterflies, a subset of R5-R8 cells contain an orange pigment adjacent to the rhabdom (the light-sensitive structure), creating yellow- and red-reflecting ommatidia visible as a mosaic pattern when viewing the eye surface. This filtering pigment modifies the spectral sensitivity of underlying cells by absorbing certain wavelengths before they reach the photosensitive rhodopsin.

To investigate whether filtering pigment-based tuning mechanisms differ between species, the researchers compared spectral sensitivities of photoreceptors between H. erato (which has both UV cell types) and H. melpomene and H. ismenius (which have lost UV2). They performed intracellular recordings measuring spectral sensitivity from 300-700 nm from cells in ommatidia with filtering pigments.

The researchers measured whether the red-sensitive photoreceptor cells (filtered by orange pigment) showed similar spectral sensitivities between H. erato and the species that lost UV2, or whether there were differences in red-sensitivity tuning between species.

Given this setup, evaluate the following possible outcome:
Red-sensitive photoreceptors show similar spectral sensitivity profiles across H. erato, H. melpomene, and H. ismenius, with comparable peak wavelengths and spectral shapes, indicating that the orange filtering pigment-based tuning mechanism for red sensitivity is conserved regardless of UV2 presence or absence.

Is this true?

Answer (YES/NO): YES